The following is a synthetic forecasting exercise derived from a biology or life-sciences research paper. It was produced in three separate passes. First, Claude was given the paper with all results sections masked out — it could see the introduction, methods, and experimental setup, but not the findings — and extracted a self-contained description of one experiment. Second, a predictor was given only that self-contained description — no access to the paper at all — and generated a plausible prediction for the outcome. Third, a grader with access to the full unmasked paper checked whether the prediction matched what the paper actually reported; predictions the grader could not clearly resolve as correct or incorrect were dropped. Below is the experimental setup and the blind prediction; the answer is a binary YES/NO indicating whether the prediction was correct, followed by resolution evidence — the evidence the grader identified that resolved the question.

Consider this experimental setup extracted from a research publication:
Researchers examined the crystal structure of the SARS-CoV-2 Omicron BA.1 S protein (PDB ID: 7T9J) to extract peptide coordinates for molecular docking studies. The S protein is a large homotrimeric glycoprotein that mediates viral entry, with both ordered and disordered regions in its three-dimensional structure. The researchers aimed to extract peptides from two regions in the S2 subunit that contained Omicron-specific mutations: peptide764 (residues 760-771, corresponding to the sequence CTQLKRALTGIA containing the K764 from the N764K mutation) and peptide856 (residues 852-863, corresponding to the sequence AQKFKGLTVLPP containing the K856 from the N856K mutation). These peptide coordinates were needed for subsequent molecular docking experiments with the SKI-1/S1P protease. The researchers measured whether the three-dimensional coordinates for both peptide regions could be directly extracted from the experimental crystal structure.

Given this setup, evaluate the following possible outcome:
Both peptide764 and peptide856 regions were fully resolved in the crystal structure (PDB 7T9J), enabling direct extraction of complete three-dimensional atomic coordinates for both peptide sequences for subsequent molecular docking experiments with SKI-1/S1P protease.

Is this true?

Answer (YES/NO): NO